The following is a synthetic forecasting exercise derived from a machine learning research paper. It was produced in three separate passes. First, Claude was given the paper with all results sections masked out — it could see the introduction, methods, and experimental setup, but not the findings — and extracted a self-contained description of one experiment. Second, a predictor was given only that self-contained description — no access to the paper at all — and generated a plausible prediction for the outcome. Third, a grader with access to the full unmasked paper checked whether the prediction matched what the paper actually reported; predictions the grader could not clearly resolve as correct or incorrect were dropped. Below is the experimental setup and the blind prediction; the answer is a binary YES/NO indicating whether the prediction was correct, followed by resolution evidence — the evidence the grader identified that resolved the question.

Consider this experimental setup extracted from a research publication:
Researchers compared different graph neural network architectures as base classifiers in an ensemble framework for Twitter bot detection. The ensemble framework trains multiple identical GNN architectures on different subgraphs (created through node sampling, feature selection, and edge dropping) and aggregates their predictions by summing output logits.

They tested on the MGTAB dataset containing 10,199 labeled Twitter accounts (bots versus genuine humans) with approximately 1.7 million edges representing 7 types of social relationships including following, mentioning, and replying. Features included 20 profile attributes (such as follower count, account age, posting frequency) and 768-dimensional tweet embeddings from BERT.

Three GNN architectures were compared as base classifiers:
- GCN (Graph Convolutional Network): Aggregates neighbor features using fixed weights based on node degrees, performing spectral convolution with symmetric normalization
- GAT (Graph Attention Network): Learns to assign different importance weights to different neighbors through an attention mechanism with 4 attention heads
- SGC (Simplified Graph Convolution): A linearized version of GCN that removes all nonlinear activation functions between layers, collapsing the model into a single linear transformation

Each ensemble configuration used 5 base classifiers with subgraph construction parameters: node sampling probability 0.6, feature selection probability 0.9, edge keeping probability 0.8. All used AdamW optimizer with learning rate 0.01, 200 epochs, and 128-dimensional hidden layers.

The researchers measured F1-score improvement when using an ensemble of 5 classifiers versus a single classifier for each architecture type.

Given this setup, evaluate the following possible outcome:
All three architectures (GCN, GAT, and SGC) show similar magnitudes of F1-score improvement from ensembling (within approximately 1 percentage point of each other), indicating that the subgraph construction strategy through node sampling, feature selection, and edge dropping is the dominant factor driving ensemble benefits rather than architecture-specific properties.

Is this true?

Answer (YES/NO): YES